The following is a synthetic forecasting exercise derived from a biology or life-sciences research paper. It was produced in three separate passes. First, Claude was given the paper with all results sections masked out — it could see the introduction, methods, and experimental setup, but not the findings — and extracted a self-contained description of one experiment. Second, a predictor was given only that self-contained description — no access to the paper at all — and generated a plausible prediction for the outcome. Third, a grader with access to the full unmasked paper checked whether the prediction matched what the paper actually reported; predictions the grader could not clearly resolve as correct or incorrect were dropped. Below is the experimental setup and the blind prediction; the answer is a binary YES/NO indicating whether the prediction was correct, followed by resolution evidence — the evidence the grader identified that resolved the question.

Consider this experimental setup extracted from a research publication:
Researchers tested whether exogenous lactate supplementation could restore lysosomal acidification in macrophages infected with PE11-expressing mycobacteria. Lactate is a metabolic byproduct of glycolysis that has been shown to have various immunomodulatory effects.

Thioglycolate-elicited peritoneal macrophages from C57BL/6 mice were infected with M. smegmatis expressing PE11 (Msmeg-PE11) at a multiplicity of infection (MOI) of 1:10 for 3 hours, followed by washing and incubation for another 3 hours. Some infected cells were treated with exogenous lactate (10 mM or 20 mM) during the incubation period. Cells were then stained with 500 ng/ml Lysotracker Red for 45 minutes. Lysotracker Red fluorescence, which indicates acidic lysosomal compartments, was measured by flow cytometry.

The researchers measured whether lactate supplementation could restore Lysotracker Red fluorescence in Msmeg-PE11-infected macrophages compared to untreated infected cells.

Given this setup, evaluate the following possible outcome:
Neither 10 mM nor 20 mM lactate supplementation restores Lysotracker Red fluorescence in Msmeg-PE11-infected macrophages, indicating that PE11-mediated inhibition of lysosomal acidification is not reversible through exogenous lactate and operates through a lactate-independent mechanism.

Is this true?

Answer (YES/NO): NO